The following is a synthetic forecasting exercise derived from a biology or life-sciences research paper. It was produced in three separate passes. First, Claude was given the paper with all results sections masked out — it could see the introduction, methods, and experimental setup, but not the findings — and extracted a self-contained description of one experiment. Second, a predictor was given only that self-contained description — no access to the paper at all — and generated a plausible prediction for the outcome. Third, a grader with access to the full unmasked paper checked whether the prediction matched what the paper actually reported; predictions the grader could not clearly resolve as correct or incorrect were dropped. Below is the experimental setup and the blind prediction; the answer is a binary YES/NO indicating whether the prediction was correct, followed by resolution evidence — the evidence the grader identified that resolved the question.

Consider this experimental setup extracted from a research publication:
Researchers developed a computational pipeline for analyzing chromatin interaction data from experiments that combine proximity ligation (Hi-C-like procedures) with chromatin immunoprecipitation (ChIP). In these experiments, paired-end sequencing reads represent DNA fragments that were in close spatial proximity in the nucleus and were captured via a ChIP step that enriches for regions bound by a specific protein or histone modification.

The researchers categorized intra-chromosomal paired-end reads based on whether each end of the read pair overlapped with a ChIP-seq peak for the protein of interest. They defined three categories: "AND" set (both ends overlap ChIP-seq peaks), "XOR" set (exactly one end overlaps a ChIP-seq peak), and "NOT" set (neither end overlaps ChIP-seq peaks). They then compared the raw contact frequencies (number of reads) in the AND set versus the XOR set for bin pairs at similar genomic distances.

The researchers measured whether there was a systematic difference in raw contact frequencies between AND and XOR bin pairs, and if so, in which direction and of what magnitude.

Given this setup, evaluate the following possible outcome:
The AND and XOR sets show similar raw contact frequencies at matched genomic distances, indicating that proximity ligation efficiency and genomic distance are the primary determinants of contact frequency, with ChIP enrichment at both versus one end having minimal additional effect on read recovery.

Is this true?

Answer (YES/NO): NO